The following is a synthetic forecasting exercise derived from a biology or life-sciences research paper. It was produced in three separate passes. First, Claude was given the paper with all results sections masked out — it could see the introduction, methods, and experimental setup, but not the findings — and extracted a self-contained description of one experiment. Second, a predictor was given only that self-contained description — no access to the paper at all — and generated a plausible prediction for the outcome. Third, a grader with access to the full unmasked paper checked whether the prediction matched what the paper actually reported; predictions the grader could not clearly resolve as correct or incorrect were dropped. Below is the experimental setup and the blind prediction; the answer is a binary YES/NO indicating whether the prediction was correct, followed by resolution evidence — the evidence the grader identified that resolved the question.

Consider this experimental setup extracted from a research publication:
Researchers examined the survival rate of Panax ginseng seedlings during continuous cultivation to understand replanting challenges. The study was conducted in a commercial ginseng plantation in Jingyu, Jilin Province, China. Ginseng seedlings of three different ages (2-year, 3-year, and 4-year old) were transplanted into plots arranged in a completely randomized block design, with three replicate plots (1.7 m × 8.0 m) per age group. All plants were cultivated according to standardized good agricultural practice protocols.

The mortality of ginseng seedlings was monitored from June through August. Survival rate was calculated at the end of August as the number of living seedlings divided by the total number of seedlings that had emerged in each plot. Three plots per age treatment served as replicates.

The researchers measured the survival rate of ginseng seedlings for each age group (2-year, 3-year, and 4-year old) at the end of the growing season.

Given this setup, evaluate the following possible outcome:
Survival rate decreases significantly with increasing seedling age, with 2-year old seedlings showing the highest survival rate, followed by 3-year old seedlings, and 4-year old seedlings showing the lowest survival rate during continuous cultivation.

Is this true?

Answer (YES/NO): NO